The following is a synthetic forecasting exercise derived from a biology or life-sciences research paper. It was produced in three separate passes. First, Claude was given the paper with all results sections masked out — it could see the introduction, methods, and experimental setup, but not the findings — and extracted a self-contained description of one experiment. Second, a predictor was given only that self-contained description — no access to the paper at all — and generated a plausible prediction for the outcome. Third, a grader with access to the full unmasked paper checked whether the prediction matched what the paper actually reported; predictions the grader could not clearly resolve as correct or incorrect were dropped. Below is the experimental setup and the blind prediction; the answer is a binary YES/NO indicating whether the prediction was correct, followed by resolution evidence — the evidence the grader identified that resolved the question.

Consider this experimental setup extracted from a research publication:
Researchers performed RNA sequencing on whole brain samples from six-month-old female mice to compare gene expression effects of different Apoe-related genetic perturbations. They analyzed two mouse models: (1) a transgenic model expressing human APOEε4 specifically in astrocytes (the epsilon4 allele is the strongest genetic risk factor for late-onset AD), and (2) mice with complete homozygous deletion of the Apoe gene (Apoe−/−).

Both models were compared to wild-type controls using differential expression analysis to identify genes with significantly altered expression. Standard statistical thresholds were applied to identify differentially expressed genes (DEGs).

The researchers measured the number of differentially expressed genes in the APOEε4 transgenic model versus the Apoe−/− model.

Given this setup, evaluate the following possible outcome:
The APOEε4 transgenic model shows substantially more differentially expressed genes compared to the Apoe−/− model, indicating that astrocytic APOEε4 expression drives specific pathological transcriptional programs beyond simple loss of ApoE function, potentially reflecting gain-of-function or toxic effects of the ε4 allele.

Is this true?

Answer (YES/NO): NO